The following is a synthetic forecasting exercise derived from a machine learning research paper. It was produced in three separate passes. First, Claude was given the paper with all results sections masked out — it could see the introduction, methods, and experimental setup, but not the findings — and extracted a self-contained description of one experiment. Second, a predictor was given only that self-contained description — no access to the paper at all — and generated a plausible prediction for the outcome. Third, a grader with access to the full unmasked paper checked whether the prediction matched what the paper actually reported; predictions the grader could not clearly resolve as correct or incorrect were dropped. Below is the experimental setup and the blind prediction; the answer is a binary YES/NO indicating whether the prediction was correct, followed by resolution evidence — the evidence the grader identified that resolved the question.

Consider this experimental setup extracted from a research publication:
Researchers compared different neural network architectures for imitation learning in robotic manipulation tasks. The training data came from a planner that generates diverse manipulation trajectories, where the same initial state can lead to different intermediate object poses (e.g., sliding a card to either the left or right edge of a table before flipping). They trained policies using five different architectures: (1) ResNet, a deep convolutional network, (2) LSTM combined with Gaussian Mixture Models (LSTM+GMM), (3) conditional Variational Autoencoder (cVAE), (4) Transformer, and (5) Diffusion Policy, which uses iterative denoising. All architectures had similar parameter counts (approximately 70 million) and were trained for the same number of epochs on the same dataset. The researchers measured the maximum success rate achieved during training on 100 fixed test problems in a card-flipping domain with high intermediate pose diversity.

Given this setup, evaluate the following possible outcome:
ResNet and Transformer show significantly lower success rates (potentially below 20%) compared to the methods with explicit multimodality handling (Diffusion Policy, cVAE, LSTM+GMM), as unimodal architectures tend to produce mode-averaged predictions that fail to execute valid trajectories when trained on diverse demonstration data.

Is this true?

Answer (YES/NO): NO